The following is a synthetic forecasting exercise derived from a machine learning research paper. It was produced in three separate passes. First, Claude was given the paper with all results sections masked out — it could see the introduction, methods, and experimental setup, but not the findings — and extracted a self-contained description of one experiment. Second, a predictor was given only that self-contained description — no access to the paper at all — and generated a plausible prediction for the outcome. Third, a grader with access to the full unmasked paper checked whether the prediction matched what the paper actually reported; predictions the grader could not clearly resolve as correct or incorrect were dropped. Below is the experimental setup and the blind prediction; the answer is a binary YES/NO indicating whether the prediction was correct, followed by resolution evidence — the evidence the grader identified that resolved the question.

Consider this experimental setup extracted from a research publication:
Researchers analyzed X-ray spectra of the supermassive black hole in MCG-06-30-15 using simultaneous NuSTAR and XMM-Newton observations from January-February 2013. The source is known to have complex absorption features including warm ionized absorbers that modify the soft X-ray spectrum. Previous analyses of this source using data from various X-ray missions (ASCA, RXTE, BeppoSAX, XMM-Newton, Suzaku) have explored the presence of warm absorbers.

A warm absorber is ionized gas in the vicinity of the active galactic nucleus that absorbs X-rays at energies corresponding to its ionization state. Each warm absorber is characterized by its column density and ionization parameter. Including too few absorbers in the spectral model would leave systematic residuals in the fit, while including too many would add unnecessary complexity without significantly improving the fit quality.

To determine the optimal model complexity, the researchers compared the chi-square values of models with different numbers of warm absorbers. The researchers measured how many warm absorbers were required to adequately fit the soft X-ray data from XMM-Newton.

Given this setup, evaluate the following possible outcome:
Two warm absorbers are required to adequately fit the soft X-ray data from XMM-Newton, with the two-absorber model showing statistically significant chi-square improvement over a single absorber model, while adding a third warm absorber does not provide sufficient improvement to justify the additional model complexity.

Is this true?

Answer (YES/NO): YES